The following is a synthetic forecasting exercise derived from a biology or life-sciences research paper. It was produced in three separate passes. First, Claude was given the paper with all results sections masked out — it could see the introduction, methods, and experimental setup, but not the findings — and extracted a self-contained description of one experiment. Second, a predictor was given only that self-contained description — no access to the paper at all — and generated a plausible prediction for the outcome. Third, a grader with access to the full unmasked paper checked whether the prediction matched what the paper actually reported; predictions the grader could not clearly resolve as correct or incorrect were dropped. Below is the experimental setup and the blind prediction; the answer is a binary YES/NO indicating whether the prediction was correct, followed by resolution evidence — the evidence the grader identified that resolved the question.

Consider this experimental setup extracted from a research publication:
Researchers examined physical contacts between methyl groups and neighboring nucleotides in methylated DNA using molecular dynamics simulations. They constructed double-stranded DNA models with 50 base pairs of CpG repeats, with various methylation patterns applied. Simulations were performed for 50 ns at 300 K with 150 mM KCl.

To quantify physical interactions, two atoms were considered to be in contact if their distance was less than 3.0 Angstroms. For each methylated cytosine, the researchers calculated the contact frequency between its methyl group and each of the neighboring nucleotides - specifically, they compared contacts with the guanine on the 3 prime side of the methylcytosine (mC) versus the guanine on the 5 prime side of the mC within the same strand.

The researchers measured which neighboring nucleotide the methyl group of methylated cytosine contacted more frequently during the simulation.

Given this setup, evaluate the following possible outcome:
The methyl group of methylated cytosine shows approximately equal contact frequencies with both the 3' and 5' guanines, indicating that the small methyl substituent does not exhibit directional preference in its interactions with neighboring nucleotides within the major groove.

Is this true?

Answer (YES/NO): NO